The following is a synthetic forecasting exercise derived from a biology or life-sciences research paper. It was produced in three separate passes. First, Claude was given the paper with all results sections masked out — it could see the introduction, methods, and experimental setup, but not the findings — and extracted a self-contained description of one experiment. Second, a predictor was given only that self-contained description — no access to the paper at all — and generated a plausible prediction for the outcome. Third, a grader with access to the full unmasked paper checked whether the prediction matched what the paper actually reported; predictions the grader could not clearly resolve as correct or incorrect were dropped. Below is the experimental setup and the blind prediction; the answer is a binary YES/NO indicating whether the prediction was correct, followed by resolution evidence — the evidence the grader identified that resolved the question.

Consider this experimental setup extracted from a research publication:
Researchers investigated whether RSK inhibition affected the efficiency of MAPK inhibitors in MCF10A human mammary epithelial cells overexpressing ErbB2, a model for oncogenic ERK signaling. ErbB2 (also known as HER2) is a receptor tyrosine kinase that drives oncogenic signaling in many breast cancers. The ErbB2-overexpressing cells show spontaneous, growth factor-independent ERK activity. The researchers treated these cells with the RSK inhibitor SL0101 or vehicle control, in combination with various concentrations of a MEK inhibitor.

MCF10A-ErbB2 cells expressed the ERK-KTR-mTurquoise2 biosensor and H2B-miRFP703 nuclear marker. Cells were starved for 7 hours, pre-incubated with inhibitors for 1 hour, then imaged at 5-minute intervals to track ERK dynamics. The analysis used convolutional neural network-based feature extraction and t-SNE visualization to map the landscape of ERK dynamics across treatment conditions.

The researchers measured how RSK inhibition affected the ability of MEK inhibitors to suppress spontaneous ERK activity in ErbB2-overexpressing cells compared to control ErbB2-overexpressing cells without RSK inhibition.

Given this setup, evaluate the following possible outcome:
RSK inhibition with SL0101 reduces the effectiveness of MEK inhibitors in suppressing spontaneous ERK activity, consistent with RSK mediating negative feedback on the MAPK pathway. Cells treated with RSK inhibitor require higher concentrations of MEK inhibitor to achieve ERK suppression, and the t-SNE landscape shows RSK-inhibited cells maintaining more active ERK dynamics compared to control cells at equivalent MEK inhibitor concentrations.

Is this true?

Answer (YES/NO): NO